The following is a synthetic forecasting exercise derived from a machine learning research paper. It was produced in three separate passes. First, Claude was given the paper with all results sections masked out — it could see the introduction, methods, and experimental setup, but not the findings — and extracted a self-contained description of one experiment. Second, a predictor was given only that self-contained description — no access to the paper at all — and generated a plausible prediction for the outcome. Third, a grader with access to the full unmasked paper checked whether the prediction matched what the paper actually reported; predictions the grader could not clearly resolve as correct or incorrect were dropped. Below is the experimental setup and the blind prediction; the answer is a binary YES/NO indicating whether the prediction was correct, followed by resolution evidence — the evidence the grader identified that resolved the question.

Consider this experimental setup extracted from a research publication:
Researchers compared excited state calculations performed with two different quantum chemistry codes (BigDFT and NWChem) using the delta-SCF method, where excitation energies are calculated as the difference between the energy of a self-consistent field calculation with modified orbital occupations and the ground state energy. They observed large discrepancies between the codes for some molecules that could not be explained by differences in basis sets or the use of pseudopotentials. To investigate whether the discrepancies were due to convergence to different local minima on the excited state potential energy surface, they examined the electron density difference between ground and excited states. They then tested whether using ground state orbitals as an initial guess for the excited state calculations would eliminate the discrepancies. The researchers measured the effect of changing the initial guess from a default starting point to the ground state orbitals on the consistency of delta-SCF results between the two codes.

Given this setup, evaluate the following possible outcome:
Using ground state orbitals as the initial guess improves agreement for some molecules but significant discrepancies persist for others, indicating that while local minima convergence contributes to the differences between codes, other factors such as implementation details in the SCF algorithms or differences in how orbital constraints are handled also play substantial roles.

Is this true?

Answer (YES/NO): NO